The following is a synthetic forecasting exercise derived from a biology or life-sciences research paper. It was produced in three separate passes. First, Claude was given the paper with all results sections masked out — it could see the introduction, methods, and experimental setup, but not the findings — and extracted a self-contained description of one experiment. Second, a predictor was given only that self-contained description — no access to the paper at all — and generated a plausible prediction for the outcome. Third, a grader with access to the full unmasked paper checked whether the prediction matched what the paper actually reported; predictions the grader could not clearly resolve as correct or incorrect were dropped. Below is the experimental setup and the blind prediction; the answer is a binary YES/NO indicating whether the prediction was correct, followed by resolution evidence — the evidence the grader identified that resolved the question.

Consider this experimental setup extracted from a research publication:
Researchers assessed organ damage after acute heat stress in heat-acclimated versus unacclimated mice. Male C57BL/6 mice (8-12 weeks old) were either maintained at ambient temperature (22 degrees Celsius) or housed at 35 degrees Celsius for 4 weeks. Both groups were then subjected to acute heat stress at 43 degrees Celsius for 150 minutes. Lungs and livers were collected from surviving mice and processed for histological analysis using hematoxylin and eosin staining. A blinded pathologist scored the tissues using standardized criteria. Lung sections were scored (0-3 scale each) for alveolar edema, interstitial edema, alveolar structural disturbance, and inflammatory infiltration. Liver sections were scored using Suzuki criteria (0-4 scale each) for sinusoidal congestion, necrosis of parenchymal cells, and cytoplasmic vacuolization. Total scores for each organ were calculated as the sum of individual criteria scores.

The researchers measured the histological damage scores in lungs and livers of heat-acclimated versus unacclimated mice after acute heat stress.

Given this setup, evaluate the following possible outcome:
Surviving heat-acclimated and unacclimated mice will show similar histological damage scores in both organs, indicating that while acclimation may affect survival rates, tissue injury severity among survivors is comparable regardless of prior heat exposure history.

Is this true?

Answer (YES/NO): NO